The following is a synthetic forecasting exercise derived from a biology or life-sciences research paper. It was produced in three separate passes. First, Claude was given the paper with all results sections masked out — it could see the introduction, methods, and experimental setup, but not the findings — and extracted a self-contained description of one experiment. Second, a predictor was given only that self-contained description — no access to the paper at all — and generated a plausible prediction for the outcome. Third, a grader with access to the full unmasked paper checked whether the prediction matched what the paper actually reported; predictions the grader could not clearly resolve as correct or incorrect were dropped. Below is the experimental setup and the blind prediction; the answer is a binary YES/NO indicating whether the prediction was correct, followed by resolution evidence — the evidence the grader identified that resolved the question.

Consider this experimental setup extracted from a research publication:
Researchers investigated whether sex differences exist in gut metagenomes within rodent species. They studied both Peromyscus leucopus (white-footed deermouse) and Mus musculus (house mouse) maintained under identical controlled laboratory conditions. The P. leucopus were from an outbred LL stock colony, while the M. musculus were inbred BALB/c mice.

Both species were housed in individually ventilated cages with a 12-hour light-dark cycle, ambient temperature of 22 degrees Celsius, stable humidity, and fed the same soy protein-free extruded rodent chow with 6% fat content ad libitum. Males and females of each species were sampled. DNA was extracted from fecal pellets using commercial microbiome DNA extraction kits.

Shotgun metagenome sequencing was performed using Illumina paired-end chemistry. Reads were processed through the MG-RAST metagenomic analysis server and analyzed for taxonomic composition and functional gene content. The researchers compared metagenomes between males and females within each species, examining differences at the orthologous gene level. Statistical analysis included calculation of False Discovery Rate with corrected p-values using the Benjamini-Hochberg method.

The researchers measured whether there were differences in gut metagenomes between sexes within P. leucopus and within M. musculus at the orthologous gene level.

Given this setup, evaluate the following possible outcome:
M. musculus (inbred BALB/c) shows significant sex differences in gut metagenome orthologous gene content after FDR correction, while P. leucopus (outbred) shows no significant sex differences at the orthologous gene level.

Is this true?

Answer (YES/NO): NO